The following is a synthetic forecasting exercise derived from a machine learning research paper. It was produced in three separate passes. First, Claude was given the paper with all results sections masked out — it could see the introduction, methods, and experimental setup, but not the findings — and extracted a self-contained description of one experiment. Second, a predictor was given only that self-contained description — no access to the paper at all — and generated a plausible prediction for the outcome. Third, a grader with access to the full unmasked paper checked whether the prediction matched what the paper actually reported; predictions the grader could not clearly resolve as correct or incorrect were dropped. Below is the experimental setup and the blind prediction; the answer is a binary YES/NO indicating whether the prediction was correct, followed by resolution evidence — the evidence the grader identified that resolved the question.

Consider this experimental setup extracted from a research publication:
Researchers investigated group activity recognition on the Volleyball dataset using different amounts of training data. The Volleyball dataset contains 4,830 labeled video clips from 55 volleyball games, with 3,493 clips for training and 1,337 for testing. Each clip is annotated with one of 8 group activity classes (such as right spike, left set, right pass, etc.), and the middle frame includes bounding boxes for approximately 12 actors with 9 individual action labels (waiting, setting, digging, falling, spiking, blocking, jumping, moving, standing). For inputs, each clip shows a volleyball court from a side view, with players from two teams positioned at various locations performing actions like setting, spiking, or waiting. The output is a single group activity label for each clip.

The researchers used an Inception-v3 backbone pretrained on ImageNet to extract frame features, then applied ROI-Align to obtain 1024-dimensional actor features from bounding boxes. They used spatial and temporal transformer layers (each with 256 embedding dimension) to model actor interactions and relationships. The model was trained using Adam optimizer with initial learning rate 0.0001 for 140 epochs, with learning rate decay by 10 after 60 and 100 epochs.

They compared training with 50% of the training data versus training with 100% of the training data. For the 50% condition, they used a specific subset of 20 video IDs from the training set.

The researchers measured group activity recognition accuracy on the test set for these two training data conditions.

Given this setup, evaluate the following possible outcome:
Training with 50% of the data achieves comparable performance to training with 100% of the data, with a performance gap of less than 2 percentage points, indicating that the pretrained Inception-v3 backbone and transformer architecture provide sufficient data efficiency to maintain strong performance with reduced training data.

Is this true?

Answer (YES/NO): YES